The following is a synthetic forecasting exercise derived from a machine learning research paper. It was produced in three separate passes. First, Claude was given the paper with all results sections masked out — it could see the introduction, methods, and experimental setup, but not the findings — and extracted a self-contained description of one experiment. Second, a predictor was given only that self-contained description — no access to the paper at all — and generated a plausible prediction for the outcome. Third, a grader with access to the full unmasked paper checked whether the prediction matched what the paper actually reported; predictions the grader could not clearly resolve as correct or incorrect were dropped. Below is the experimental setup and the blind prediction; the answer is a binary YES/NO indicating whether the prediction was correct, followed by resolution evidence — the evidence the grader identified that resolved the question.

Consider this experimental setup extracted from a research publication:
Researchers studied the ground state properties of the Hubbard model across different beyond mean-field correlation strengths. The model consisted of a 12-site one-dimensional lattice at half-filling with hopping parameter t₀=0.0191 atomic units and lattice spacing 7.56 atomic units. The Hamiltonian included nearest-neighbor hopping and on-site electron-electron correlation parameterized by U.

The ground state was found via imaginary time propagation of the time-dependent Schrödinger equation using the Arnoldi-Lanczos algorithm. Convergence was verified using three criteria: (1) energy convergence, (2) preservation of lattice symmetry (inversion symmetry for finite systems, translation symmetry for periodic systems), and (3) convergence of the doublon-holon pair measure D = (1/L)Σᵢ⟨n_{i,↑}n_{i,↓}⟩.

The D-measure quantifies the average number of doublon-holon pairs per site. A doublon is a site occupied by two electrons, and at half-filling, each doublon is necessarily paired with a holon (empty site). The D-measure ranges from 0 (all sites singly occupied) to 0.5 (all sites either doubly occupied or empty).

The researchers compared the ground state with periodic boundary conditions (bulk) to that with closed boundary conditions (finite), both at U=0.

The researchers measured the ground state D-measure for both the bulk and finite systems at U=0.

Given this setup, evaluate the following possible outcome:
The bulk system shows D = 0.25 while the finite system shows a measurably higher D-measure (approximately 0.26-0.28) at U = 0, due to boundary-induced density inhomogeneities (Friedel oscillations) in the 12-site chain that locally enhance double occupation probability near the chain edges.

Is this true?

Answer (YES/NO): NO